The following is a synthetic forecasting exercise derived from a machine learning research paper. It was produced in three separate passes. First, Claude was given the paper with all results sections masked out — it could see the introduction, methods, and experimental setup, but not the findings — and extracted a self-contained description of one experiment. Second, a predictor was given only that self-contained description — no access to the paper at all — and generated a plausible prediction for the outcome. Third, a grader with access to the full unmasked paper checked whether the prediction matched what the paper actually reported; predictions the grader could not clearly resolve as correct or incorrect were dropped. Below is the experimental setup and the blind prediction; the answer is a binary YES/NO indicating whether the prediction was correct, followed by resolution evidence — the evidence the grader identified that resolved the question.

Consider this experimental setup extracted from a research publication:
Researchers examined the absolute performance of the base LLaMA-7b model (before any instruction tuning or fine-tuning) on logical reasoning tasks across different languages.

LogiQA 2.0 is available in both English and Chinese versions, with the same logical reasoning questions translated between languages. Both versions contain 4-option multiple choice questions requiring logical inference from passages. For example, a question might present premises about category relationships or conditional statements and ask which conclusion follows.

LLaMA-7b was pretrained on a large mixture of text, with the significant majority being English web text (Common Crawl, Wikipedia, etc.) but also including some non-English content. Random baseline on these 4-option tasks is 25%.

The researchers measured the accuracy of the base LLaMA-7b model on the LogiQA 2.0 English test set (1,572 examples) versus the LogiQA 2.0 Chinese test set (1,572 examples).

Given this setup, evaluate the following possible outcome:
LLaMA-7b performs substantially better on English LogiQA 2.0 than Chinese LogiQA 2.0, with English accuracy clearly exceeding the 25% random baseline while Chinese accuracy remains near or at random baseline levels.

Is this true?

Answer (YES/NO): NO